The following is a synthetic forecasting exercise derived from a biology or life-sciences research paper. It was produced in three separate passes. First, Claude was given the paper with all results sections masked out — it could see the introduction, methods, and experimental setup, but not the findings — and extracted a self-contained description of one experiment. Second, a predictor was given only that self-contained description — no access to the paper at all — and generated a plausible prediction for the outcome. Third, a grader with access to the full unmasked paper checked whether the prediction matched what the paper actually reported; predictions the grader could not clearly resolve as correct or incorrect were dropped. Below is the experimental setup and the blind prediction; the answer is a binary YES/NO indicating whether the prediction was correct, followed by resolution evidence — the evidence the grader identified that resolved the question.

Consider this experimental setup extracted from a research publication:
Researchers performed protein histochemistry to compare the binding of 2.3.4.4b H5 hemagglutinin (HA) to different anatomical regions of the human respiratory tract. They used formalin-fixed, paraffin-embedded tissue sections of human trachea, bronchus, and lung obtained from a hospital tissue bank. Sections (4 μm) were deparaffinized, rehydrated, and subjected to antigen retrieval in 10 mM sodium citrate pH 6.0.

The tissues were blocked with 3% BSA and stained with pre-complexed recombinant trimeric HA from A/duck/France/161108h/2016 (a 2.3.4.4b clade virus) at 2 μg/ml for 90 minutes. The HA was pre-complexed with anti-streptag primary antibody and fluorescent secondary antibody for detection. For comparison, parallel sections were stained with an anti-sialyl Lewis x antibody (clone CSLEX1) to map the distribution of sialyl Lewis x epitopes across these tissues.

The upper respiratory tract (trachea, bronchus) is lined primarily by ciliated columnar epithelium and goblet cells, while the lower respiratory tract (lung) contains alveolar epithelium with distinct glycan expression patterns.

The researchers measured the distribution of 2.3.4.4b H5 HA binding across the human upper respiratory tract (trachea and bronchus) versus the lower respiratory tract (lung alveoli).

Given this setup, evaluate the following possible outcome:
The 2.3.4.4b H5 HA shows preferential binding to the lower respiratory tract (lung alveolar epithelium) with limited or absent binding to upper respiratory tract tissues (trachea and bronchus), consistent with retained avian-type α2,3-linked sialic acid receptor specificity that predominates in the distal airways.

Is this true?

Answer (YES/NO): NO